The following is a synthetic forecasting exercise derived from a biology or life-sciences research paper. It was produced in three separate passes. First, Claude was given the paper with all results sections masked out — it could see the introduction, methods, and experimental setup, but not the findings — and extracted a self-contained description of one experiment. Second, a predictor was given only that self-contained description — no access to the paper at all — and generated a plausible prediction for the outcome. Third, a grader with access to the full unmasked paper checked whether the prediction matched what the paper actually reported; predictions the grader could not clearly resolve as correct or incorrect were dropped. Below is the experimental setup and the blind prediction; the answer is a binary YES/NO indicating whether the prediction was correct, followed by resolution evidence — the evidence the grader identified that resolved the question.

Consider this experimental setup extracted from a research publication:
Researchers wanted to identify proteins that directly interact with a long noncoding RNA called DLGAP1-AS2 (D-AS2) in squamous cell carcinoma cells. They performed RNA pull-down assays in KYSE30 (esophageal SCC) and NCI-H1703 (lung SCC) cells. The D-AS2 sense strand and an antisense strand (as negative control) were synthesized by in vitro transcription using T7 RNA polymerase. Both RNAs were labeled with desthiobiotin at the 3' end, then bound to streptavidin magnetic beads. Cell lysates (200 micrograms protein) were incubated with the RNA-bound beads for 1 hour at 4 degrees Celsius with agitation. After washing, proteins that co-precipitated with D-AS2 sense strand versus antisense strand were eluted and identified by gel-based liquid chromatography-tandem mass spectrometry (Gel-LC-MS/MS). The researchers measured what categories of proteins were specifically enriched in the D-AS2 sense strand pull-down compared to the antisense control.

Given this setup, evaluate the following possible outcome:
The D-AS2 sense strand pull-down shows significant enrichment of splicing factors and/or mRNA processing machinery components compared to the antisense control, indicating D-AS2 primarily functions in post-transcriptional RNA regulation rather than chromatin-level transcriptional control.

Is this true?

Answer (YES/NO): NO